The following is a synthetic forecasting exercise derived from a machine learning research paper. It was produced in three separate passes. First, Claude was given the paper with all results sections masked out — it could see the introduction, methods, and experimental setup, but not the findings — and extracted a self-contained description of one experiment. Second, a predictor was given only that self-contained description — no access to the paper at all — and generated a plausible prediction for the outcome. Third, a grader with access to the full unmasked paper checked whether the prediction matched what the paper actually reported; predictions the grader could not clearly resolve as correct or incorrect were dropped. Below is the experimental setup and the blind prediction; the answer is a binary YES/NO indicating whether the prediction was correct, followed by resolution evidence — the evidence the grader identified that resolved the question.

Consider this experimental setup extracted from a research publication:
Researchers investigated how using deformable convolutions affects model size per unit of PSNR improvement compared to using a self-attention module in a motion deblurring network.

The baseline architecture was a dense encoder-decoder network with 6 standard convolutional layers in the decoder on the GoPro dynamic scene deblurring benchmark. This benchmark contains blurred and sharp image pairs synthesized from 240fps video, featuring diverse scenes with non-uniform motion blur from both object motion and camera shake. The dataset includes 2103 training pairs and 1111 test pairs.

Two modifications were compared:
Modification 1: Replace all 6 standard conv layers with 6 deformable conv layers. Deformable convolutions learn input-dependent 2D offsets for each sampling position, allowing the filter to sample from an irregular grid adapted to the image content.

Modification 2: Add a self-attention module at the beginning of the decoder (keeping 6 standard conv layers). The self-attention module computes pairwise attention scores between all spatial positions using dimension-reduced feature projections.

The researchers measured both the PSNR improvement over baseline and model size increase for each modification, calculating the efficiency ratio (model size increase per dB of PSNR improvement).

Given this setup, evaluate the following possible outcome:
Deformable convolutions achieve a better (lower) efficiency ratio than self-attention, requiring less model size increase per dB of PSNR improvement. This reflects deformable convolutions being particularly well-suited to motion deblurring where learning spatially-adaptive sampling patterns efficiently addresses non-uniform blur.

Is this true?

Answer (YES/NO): NO